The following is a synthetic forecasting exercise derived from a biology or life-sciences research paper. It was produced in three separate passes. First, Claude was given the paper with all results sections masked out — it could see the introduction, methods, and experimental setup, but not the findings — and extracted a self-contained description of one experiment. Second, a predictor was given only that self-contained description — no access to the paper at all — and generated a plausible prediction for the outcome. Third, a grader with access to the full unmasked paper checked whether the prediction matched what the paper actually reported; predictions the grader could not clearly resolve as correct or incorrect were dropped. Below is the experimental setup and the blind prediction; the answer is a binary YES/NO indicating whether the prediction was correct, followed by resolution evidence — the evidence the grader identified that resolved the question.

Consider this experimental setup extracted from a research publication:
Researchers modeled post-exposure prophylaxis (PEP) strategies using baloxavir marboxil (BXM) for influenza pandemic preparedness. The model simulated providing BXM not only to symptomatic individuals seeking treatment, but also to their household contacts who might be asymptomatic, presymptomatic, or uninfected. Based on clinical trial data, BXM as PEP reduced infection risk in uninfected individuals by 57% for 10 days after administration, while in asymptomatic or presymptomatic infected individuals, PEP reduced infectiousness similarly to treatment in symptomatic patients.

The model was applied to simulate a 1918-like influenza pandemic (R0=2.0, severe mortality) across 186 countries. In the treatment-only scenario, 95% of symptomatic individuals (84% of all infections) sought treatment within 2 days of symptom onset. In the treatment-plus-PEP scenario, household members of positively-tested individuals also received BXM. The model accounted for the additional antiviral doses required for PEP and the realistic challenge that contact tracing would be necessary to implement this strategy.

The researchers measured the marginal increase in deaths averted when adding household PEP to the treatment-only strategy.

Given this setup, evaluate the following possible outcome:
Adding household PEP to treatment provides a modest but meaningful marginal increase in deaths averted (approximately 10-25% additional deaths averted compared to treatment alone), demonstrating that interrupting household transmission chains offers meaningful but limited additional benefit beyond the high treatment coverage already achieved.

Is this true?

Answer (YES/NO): NO